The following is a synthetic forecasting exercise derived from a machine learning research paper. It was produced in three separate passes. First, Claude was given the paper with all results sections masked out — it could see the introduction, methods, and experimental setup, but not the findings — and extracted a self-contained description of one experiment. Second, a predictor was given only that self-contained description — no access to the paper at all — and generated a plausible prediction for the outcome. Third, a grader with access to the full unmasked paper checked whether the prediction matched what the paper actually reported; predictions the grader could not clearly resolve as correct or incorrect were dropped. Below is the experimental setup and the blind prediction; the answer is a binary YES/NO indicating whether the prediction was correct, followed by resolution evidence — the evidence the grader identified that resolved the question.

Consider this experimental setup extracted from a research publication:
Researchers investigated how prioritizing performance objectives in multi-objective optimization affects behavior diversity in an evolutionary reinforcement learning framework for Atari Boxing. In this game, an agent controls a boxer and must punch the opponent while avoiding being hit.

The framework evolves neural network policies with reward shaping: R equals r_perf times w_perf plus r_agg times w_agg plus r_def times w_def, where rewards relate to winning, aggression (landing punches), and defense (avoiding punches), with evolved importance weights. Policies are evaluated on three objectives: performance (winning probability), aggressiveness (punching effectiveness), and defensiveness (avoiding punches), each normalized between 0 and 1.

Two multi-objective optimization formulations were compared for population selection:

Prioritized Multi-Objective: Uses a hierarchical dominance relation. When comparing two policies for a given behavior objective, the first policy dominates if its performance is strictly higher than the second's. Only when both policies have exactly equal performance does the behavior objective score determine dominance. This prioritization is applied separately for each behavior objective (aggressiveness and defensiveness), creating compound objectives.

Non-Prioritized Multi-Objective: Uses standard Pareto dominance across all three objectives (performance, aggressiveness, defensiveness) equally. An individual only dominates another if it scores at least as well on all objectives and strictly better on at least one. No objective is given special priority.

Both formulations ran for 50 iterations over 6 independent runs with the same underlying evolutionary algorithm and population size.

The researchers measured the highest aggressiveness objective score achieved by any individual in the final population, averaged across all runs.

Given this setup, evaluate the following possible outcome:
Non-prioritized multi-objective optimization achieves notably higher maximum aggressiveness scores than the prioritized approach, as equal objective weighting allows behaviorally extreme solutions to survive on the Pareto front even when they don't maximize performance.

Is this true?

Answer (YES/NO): YES